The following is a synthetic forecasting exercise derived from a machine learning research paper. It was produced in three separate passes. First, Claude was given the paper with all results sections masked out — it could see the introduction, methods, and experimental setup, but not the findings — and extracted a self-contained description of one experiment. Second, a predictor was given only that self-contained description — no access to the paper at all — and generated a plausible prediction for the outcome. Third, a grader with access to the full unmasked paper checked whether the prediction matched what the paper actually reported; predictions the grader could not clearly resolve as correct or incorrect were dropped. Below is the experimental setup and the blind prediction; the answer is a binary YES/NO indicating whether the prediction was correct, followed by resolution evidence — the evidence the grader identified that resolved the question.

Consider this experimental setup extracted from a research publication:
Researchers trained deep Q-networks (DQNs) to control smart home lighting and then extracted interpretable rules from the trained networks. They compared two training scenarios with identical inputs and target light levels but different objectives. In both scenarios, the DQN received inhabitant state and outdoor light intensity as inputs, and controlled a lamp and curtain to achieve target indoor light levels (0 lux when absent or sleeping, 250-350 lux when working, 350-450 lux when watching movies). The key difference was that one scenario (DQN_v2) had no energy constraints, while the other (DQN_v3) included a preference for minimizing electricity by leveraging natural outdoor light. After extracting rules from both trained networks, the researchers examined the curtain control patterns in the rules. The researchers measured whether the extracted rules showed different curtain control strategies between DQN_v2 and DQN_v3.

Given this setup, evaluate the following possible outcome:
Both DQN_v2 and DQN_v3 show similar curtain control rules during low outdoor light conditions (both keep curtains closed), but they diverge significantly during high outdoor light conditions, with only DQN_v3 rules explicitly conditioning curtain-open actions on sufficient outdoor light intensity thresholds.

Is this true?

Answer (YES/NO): YES